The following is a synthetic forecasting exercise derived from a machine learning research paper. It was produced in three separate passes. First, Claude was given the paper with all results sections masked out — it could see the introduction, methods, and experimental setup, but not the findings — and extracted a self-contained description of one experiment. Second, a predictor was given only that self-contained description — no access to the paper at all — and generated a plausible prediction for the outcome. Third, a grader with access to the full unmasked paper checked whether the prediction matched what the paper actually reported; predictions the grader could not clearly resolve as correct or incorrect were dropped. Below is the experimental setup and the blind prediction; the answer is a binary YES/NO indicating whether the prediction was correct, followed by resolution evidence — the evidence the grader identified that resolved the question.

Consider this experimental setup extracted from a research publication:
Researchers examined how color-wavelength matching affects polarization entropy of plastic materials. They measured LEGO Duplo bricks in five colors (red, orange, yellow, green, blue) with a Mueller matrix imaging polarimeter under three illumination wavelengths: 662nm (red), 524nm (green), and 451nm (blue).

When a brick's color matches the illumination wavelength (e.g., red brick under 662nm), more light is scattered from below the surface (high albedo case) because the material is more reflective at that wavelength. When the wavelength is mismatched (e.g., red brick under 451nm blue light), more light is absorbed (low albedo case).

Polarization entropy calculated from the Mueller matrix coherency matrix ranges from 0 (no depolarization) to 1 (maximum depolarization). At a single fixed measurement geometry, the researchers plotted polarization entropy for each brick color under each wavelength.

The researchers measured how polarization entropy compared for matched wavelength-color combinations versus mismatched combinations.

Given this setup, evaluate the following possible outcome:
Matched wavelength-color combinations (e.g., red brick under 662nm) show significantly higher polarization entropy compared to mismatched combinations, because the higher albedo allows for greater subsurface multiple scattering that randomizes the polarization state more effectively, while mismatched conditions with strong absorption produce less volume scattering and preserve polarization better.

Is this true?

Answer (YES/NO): YES